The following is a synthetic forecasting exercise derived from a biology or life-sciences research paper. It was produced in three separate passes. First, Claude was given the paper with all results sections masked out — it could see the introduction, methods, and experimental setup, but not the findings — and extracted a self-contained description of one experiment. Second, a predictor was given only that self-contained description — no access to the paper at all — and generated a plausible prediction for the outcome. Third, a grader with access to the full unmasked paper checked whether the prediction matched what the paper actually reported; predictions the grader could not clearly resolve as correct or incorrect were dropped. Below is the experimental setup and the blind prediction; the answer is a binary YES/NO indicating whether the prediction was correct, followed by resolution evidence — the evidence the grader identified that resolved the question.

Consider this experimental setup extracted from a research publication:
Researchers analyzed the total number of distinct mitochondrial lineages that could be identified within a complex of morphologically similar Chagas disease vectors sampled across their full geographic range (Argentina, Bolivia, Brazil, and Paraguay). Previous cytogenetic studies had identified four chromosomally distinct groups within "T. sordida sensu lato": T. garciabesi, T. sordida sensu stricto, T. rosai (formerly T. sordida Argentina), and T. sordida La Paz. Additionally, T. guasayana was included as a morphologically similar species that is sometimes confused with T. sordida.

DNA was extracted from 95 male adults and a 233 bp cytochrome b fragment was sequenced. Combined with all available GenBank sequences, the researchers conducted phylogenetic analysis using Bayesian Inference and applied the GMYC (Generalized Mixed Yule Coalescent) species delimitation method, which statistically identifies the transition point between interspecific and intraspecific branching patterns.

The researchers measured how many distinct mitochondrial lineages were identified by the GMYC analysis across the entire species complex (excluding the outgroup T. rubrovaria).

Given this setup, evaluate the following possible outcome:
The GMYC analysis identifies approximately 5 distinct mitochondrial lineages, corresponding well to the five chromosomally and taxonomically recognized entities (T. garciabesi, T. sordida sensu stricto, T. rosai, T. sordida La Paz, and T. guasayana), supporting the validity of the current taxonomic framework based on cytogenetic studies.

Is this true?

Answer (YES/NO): NO